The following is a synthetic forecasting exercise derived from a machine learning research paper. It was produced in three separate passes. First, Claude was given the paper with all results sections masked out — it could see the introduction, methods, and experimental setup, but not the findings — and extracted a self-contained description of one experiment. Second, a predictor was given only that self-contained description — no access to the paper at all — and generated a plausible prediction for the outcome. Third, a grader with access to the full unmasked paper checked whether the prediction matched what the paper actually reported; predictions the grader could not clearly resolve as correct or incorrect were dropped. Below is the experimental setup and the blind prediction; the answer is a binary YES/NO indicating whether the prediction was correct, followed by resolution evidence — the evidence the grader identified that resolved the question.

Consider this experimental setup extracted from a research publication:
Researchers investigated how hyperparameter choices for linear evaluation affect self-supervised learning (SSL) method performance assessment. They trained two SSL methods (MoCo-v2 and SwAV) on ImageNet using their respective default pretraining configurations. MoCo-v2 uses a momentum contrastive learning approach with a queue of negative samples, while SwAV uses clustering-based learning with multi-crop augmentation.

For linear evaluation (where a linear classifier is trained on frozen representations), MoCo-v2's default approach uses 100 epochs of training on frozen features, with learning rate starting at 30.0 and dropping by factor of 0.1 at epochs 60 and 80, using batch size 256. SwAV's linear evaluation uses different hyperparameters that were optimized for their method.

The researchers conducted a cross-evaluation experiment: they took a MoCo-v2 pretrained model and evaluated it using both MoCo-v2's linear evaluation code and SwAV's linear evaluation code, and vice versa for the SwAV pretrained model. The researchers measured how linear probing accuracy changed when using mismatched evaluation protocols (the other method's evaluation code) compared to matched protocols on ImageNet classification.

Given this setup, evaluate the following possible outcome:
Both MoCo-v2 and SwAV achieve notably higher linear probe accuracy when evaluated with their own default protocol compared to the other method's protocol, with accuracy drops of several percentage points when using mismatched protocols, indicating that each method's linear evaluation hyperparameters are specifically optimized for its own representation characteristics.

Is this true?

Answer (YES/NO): YES